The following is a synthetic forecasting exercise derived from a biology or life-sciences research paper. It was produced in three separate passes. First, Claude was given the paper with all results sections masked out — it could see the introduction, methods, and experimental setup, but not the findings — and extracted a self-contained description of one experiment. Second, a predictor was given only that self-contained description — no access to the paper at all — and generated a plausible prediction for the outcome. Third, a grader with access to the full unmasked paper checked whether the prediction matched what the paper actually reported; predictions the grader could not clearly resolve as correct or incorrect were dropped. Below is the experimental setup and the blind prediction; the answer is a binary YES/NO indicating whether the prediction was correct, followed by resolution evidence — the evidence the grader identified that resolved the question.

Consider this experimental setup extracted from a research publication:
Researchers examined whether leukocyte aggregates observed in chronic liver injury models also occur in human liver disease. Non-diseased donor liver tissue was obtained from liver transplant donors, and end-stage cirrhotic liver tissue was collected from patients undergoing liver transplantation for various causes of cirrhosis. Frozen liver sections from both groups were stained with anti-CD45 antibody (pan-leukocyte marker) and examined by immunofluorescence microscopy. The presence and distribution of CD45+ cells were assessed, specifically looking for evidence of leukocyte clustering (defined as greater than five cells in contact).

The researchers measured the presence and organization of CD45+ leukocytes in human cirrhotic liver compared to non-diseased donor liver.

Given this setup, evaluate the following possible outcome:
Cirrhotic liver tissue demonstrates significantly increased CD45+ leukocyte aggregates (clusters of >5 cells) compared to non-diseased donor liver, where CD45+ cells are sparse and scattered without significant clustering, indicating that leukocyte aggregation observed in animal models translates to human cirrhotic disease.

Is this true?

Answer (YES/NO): YES